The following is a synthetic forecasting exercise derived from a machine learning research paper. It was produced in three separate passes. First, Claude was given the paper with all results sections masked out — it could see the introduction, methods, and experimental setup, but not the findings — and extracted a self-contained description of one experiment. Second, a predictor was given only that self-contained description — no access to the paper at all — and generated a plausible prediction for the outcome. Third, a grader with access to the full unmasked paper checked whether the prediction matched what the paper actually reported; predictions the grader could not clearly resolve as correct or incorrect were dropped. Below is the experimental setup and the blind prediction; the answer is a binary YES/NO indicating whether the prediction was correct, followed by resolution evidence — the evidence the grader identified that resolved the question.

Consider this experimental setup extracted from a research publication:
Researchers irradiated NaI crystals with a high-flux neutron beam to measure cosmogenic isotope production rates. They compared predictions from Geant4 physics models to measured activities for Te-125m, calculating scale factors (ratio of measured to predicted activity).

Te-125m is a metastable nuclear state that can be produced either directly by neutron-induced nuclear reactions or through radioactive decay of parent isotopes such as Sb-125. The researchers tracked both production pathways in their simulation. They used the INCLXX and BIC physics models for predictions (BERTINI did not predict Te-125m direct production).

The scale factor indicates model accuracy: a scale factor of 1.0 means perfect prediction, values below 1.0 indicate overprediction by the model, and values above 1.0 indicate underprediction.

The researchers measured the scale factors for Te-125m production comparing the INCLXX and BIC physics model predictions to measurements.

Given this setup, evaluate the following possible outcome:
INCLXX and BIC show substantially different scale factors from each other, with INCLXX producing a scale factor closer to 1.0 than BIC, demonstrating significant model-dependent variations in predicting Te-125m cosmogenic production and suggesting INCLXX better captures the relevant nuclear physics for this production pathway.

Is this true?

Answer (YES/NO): NO